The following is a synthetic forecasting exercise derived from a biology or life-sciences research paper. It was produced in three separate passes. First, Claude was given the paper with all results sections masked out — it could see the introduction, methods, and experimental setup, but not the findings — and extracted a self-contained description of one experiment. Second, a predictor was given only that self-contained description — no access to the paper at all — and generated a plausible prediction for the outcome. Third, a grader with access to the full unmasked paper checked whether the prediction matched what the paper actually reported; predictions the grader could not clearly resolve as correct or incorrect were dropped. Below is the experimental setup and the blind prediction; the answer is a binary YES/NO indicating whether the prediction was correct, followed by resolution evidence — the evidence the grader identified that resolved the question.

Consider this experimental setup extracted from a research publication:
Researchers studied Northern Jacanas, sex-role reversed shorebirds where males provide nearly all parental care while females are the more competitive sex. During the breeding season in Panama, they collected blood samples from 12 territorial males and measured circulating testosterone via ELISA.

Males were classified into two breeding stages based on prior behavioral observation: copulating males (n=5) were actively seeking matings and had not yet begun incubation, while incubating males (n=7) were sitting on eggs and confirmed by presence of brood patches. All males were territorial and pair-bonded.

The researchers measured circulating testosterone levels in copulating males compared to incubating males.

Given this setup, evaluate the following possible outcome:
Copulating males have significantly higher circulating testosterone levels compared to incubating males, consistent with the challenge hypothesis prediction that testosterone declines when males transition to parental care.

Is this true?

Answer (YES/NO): YES